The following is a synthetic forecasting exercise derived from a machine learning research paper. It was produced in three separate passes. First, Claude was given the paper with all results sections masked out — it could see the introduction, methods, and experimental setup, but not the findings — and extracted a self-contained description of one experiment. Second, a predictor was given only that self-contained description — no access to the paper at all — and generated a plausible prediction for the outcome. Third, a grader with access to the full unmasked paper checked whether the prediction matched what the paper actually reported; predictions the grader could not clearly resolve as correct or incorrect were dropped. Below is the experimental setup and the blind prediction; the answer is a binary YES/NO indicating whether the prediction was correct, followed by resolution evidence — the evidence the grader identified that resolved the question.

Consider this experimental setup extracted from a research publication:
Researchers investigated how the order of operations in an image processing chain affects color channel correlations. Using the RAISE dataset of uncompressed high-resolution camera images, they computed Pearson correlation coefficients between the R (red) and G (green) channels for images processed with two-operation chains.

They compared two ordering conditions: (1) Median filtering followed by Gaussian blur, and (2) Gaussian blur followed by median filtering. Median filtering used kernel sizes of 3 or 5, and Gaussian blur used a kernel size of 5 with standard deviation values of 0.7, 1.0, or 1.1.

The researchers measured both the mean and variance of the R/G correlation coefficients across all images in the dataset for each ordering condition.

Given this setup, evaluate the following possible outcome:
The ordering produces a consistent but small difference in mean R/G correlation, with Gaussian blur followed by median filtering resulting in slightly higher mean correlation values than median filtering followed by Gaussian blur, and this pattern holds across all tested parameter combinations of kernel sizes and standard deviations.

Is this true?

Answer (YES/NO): NO